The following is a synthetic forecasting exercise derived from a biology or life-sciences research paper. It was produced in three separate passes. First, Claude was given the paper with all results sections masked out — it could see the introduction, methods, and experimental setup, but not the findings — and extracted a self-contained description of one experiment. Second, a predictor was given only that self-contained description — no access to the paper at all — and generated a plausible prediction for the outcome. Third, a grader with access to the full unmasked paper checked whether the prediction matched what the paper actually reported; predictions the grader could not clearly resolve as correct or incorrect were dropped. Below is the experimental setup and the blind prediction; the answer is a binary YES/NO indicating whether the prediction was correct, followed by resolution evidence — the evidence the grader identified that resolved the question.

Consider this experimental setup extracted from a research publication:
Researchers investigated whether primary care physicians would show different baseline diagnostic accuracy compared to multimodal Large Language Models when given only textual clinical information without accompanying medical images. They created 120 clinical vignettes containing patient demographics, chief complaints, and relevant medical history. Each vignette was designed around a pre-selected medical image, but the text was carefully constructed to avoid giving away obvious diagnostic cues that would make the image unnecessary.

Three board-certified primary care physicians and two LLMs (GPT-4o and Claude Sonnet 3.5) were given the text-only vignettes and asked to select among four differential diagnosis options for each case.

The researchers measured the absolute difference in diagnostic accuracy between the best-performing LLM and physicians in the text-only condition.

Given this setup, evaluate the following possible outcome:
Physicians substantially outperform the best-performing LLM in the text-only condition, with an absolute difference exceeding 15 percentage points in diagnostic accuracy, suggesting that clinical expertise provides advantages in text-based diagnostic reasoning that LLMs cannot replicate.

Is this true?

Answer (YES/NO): NO